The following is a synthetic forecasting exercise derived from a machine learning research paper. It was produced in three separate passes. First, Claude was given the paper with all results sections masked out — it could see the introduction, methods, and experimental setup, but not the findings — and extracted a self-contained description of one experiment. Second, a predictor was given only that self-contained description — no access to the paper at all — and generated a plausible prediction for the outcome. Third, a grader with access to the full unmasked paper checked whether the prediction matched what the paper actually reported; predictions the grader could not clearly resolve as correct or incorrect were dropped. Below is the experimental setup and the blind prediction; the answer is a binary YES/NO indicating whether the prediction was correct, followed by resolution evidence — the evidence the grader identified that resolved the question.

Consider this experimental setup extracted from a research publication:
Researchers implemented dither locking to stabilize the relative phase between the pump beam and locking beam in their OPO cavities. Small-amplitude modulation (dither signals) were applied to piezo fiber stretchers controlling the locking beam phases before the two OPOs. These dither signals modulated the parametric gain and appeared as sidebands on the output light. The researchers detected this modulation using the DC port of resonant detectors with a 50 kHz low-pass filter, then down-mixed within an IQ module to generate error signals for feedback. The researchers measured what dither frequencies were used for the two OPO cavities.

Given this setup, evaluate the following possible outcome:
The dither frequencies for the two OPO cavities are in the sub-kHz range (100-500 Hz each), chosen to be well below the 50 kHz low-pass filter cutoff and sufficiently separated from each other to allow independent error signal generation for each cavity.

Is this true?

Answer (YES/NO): NO